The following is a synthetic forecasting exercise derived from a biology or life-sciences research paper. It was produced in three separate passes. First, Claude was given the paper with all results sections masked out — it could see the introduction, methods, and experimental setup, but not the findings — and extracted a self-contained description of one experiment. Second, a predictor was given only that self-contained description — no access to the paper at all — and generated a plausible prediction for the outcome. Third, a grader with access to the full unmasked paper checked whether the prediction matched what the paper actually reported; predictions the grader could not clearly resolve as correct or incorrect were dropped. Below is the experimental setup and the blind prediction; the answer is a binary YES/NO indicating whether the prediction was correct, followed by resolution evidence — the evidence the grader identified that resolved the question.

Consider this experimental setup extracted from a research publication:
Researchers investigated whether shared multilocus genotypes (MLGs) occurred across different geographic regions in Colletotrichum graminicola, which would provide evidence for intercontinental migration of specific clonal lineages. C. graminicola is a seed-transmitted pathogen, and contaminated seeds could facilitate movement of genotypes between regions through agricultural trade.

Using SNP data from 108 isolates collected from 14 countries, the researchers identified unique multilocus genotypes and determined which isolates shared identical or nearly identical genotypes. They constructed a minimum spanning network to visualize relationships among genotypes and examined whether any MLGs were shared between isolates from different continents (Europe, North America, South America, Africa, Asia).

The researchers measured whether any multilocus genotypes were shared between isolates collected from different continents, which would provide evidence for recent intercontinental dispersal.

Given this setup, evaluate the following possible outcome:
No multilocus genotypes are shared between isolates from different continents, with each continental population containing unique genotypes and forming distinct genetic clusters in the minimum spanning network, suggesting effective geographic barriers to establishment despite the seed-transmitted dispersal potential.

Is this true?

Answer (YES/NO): NO